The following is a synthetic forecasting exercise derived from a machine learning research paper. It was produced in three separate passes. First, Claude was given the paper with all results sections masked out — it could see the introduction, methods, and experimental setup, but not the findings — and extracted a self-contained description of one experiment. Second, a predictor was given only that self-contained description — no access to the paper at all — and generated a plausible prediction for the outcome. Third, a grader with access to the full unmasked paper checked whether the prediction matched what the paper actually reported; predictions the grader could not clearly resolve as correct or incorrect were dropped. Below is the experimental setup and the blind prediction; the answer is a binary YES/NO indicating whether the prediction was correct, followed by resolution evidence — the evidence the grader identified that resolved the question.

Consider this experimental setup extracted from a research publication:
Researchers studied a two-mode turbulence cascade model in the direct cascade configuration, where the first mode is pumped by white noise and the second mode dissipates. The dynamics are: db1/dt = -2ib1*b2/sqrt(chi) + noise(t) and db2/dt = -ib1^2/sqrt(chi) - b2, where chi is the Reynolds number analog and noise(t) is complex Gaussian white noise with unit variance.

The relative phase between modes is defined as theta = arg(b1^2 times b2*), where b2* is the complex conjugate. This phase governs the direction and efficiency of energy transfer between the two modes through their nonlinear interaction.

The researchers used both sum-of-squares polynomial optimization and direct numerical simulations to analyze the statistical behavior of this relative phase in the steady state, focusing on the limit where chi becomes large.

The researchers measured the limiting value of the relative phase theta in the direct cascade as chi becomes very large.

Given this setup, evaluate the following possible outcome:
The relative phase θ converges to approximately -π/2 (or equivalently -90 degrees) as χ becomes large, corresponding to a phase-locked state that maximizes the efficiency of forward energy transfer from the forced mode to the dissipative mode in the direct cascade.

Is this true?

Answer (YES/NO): NO